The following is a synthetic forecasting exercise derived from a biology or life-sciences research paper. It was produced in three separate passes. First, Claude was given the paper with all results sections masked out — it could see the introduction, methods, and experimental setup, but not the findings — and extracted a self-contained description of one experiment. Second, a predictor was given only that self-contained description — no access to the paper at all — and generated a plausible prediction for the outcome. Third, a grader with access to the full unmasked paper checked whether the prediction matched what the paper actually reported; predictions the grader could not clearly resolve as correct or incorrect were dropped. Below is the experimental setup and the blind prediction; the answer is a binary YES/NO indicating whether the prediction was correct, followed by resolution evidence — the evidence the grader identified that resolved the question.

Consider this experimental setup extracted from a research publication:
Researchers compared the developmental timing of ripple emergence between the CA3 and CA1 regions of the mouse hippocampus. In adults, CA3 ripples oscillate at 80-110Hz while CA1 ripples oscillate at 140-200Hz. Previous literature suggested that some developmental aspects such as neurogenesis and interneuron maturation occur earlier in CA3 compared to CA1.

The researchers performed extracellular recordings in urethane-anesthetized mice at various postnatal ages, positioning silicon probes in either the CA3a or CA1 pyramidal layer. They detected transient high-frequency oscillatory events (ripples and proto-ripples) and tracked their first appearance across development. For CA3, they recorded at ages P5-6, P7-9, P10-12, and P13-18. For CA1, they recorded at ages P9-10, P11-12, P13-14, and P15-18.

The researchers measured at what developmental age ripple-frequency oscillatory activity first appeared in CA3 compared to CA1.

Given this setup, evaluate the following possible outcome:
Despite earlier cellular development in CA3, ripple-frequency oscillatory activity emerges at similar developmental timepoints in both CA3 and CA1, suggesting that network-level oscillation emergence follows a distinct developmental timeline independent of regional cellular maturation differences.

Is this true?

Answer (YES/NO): NO